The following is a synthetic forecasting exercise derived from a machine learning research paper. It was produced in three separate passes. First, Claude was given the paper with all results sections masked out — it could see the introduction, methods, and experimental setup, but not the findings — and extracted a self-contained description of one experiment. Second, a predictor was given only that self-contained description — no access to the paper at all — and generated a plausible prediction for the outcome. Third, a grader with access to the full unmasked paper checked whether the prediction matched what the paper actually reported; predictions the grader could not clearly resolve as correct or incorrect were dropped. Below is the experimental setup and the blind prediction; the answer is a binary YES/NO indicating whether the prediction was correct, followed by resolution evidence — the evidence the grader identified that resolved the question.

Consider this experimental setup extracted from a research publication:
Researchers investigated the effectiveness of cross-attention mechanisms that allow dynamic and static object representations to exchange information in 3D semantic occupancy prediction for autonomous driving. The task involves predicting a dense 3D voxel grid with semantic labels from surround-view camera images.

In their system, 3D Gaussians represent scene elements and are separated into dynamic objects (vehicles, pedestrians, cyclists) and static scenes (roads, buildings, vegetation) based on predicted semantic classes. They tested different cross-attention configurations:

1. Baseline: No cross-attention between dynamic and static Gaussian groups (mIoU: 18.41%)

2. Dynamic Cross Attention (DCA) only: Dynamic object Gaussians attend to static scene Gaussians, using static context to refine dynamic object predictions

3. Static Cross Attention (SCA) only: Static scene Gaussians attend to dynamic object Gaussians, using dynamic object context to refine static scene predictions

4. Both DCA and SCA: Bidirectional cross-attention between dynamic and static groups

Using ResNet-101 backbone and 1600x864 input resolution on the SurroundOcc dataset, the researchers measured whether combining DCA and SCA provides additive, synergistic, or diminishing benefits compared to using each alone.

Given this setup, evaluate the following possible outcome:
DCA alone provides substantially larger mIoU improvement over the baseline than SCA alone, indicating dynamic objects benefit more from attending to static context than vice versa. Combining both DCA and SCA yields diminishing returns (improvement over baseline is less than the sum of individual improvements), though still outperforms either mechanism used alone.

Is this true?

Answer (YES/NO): NO